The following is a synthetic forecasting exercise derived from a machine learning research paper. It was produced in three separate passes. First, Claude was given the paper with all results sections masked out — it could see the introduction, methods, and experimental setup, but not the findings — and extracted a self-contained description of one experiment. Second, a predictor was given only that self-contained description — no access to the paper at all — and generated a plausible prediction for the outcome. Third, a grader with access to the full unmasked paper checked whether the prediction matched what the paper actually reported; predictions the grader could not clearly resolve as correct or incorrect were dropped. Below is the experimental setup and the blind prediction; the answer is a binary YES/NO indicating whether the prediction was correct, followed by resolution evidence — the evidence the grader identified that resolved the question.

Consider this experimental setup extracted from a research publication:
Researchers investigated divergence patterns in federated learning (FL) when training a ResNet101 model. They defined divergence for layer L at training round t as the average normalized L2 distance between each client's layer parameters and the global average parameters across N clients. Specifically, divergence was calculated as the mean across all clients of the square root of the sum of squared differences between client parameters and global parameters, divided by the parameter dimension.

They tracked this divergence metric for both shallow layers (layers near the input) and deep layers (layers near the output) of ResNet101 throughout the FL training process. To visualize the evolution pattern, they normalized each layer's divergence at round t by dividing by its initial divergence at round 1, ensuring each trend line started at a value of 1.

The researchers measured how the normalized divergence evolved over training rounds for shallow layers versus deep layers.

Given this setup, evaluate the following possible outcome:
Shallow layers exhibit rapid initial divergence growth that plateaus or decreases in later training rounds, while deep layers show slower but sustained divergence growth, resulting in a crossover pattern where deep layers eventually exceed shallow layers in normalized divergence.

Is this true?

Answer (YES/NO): NO